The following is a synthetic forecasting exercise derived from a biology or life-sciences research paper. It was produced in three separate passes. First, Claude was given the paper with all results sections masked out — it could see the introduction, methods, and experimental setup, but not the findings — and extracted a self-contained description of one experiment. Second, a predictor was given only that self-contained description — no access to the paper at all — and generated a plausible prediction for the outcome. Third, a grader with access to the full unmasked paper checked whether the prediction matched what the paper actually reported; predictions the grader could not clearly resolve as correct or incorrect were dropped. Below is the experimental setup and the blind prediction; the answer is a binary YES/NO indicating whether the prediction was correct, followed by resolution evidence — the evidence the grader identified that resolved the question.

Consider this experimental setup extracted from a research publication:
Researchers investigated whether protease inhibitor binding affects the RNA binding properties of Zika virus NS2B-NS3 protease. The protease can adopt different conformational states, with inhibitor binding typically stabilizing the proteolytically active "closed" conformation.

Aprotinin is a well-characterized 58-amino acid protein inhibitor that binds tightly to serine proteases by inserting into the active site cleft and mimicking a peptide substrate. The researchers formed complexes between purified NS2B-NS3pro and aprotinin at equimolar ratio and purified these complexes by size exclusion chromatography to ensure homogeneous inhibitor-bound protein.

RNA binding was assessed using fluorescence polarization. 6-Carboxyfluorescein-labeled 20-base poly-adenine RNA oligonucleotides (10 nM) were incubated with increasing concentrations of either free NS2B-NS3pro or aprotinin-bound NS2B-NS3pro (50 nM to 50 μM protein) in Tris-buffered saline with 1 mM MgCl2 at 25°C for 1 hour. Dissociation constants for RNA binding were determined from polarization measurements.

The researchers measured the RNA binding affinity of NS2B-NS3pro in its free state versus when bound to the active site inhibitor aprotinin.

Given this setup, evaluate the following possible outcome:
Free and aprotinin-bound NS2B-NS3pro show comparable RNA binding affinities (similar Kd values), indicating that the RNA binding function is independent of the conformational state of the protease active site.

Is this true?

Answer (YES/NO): NO